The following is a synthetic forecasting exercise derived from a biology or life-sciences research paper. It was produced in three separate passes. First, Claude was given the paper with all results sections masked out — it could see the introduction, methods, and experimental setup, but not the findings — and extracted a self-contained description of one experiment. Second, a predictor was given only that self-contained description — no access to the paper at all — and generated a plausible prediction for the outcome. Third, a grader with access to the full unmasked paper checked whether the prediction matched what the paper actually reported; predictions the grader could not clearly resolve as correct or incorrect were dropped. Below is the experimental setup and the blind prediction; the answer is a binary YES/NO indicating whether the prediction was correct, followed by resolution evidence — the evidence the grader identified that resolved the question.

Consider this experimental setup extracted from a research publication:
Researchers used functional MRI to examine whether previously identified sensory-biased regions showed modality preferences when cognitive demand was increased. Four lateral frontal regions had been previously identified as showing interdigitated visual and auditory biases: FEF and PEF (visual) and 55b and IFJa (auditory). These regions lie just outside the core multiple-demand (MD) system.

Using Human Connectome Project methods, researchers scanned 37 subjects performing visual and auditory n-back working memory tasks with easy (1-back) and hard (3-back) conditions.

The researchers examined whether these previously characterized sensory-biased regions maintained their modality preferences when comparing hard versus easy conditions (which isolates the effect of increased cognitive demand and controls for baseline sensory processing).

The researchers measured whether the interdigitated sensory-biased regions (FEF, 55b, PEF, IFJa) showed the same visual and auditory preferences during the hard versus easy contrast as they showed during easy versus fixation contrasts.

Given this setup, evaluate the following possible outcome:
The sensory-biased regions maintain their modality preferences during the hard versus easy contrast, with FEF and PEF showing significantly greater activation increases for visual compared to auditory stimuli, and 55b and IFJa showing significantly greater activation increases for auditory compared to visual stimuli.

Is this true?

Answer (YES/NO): NO